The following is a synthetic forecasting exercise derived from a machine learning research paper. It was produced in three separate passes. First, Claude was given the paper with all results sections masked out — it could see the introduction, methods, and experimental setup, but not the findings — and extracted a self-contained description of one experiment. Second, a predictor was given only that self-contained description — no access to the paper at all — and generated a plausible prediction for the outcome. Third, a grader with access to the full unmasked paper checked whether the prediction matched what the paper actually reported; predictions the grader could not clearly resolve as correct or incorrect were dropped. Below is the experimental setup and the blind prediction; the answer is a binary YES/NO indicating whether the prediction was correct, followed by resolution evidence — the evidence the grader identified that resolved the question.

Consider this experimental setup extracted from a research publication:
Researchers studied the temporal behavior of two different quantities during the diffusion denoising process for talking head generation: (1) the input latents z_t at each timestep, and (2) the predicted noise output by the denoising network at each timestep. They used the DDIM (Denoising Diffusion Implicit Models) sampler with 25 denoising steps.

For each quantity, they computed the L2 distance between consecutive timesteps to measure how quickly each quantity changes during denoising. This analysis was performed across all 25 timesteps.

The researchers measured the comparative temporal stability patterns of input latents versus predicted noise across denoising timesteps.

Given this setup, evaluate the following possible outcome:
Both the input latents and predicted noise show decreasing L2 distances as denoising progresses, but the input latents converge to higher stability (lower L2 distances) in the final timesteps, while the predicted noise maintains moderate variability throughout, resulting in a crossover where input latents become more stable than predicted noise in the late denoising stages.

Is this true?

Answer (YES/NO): NO